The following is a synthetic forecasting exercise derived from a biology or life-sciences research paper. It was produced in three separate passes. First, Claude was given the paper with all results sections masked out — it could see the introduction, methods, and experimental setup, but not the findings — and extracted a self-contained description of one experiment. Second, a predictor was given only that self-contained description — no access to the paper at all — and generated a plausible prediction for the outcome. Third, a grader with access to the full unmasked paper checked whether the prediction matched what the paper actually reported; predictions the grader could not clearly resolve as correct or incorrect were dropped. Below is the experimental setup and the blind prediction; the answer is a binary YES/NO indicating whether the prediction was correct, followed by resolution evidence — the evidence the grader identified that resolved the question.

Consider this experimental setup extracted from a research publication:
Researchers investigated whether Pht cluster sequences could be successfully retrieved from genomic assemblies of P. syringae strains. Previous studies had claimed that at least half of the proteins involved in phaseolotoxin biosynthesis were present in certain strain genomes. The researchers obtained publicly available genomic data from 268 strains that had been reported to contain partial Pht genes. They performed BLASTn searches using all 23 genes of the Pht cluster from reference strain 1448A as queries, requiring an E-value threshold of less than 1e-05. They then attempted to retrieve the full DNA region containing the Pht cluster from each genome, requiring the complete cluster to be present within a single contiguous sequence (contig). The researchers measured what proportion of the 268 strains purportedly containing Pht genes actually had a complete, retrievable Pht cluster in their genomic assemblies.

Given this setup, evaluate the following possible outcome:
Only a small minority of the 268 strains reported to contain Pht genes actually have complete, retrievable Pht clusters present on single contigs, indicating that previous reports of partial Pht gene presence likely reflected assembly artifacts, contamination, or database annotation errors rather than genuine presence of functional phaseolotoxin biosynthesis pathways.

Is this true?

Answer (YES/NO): NO